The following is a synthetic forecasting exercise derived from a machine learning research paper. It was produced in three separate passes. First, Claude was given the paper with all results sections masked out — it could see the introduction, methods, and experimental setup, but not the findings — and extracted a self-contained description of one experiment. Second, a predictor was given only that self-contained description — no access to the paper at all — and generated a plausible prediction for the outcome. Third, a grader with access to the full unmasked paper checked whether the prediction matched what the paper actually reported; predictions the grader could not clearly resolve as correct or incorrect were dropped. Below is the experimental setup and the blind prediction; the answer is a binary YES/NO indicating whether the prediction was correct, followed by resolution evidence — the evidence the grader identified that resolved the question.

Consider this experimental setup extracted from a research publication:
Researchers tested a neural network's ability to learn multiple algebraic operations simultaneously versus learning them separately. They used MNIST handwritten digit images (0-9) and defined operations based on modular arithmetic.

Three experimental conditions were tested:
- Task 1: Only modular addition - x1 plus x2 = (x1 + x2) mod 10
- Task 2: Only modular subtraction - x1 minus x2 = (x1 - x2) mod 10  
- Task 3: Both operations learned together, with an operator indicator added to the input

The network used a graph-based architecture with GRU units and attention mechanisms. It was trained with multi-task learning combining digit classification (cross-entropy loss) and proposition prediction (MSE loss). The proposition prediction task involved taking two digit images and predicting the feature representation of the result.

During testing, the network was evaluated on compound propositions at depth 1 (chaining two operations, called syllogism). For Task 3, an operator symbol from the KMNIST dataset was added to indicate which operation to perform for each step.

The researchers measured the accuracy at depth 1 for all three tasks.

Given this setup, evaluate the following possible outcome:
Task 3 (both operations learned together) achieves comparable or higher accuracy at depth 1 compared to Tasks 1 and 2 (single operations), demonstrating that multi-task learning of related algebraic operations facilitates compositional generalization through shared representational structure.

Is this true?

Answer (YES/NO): YES